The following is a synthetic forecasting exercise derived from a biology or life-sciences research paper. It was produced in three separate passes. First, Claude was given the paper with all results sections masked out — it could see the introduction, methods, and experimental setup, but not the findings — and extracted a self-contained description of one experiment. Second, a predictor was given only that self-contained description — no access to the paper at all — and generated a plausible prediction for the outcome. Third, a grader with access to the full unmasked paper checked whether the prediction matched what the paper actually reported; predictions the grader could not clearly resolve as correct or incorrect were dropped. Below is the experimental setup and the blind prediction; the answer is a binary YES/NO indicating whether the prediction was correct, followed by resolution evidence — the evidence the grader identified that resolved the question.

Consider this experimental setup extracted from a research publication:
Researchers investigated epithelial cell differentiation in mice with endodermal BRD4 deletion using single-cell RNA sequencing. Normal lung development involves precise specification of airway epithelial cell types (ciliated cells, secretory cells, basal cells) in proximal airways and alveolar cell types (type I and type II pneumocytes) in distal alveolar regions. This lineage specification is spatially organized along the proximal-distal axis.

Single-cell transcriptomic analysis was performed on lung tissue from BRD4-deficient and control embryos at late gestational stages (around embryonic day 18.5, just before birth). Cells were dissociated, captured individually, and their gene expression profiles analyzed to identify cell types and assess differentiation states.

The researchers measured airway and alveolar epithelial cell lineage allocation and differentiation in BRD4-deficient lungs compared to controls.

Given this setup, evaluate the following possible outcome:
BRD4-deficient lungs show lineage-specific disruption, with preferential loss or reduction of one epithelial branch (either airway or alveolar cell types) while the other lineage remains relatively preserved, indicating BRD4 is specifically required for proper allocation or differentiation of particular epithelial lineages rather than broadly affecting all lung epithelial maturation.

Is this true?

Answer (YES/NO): NO